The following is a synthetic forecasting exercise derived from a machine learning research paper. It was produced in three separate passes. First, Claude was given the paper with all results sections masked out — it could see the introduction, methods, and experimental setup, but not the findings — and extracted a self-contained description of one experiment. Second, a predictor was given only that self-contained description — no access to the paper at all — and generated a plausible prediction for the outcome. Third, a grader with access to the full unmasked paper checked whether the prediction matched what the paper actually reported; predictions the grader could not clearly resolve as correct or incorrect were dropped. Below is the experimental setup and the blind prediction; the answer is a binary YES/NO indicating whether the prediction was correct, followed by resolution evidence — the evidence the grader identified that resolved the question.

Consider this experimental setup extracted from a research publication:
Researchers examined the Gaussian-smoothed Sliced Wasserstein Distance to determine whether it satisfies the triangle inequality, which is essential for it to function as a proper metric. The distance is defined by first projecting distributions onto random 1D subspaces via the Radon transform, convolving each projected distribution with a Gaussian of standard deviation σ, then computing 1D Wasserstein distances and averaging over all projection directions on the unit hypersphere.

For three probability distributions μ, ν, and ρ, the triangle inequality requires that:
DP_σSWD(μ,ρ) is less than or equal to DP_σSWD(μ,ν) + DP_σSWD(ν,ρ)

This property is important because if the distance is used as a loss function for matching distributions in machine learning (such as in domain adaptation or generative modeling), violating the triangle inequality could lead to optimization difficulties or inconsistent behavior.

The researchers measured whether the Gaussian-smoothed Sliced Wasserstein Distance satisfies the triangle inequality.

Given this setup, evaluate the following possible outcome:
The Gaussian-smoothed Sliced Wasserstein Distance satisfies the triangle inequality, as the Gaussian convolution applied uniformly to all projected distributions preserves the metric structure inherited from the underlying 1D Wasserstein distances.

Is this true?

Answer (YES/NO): YES